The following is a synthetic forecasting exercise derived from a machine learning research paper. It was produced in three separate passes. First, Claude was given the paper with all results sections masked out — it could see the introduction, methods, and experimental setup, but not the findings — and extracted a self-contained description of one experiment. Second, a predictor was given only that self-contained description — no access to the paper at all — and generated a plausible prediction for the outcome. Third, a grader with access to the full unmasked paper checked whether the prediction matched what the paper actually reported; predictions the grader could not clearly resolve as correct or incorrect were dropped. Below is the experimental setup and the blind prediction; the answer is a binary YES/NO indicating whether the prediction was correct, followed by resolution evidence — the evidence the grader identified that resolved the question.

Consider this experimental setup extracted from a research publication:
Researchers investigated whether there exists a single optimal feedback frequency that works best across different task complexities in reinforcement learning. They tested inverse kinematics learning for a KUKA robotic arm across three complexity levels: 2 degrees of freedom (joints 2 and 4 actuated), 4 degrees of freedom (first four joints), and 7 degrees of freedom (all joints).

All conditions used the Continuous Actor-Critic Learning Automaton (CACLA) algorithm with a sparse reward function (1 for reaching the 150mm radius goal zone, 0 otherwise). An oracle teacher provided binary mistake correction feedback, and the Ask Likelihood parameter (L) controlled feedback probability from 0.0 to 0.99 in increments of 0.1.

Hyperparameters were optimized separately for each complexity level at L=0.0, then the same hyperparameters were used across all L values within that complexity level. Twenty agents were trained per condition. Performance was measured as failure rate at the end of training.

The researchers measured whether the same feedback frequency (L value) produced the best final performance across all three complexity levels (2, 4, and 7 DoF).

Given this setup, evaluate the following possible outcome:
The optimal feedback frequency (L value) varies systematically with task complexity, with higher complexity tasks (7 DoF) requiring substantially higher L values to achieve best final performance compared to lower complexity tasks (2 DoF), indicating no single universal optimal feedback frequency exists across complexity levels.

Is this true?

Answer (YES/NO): NO